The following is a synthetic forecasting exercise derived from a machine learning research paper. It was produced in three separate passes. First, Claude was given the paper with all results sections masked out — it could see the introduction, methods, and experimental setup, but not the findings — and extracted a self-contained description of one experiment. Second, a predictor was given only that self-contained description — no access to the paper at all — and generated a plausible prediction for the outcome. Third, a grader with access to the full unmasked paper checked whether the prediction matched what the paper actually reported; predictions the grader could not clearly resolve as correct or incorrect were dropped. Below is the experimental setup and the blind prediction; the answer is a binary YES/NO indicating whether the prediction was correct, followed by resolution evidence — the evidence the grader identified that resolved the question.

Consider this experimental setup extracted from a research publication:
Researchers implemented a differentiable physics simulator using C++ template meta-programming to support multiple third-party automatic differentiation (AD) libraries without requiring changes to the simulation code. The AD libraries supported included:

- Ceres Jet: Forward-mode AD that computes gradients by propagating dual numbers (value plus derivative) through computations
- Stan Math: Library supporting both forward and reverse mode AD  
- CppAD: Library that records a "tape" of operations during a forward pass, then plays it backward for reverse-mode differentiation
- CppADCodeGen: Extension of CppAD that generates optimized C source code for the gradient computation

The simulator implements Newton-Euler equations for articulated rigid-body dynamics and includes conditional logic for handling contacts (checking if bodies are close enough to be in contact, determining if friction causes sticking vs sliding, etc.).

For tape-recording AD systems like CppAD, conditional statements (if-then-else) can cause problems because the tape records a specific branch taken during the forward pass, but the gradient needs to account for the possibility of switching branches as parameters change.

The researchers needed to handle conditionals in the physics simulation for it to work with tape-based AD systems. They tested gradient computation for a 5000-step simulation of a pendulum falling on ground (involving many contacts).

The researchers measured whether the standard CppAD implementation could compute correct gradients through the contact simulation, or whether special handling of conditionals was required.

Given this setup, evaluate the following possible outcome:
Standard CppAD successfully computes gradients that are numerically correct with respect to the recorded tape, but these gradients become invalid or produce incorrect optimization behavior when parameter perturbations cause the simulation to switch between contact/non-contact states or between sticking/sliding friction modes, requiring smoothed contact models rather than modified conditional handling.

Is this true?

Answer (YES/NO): NO